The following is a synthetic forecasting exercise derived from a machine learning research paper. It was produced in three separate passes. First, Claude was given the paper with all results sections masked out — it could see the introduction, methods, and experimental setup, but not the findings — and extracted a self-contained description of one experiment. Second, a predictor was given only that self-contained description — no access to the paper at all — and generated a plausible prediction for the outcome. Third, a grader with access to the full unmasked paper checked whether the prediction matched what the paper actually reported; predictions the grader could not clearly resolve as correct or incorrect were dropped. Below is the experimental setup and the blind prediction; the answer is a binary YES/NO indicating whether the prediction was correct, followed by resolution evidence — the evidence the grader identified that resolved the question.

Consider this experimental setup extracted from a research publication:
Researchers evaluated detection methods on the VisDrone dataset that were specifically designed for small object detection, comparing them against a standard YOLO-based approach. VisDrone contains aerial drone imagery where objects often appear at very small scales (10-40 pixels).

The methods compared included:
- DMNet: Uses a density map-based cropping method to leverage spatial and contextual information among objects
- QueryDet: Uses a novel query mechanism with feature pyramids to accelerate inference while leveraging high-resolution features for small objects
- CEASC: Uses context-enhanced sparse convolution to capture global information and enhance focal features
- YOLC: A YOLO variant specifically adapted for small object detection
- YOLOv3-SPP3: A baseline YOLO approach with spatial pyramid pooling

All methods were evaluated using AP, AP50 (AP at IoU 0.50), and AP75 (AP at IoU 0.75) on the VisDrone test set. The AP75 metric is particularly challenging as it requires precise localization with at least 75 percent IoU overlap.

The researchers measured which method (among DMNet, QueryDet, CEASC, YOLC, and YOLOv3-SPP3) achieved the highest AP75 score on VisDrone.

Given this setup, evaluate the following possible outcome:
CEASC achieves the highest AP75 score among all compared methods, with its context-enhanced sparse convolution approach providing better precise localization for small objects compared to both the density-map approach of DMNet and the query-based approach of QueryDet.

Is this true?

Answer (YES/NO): NO